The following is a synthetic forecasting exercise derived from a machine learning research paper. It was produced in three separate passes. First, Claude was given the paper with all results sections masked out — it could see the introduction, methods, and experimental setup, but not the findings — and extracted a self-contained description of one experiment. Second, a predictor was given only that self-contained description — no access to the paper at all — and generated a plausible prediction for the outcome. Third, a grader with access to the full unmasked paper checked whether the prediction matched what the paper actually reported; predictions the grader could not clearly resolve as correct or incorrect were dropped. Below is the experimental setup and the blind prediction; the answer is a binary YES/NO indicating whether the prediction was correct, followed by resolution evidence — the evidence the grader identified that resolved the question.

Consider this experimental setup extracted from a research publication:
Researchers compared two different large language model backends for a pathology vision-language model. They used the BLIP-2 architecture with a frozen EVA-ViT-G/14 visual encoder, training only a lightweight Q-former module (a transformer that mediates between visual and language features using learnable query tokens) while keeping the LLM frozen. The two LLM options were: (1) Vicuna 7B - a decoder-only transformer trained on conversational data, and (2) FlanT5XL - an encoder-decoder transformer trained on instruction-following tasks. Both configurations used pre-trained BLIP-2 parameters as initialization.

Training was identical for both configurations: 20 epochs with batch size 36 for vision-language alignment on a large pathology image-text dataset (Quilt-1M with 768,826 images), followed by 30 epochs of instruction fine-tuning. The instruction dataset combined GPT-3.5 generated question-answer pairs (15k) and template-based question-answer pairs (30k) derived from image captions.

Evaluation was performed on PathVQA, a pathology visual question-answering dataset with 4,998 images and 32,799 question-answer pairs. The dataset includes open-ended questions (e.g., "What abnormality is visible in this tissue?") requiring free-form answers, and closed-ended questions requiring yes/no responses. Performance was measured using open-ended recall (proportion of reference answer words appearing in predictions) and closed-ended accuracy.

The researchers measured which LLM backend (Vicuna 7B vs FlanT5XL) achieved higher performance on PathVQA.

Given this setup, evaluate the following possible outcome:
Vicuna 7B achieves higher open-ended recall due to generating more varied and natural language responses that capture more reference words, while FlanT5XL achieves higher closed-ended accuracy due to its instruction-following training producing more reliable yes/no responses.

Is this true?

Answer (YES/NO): NO